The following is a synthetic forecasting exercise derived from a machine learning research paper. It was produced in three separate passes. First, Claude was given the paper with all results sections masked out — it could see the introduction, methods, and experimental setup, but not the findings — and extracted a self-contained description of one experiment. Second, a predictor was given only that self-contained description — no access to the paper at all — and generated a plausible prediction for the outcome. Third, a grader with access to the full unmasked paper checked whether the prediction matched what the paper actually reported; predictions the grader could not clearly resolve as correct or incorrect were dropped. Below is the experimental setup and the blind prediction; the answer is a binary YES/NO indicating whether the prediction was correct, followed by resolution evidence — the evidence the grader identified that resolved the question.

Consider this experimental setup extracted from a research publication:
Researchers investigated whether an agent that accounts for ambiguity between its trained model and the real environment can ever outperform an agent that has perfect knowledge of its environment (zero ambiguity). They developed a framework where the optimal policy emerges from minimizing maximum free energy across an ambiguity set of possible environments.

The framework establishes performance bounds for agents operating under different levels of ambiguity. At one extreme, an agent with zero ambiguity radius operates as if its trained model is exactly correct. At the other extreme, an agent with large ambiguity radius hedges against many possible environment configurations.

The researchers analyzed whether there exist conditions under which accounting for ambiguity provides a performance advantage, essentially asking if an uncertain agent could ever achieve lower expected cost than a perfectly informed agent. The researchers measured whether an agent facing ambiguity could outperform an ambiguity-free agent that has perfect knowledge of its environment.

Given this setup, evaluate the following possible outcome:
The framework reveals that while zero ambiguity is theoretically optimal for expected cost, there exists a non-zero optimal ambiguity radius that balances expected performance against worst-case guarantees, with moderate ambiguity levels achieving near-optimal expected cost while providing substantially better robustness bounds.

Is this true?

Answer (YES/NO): NO